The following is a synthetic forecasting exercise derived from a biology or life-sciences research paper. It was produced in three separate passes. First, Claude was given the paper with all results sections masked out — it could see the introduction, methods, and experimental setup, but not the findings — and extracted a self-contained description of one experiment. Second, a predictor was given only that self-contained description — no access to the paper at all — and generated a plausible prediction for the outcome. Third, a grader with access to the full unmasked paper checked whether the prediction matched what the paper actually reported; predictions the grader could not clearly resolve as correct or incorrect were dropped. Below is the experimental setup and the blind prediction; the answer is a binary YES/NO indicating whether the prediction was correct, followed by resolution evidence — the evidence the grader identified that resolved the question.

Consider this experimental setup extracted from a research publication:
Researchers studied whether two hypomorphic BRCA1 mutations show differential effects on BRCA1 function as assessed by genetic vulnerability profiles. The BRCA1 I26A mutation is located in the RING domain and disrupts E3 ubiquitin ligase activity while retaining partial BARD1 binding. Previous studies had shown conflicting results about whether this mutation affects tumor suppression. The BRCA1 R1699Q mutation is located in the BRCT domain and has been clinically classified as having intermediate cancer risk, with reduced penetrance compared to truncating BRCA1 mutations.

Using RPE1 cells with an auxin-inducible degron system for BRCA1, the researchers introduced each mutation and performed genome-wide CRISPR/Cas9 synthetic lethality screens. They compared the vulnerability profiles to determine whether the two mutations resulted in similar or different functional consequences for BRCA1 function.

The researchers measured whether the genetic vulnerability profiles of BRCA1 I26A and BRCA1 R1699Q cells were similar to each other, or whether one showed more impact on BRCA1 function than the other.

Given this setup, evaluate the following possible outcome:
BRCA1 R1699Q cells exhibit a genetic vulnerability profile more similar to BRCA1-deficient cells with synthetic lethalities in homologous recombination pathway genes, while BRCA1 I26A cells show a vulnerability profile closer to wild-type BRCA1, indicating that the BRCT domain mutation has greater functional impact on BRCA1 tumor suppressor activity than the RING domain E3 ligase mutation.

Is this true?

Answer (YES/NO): YES